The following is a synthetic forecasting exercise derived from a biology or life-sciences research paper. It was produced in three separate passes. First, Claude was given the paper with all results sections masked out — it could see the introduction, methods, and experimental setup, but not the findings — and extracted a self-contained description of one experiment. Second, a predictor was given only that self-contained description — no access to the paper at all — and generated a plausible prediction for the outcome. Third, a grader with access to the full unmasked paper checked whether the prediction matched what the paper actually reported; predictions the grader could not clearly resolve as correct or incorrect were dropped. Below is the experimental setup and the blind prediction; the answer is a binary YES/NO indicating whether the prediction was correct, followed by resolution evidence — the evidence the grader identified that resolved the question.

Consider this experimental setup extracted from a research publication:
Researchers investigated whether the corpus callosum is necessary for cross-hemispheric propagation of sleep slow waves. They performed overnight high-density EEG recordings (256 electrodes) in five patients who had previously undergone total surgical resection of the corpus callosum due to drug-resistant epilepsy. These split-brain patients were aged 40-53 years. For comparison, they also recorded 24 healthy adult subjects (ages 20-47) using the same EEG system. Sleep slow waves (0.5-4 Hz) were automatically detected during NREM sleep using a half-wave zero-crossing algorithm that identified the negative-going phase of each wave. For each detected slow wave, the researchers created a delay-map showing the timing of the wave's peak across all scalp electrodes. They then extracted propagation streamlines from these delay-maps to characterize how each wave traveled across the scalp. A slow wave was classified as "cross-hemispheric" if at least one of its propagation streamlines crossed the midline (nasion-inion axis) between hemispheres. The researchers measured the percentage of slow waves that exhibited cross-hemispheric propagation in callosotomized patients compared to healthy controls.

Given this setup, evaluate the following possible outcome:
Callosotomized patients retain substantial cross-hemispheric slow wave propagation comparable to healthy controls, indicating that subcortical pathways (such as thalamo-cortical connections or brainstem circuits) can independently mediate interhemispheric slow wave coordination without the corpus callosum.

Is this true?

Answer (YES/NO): NO